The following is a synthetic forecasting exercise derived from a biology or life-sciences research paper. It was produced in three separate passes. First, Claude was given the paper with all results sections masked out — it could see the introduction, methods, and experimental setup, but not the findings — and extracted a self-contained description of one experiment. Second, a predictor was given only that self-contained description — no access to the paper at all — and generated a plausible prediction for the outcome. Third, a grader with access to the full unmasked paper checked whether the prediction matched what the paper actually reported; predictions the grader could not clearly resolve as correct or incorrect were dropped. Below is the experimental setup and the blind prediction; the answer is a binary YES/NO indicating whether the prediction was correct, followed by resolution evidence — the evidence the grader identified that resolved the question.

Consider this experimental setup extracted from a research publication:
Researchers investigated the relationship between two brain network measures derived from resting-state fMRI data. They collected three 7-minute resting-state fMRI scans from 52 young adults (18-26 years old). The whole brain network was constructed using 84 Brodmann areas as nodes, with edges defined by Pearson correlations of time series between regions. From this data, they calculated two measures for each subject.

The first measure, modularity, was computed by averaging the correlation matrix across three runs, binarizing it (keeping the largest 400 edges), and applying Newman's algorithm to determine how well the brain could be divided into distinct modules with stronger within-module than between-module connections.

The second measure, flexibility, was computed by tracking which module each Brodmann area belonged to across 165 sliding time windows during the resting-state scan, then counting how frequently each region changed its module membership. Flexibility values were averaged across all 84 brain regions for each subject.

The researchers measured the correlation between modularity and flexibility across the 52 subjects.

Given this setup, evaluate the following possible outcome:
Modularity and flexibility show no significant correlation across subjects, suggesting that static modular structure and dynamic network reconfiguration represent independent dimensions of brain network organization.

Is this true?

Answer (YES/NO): NO